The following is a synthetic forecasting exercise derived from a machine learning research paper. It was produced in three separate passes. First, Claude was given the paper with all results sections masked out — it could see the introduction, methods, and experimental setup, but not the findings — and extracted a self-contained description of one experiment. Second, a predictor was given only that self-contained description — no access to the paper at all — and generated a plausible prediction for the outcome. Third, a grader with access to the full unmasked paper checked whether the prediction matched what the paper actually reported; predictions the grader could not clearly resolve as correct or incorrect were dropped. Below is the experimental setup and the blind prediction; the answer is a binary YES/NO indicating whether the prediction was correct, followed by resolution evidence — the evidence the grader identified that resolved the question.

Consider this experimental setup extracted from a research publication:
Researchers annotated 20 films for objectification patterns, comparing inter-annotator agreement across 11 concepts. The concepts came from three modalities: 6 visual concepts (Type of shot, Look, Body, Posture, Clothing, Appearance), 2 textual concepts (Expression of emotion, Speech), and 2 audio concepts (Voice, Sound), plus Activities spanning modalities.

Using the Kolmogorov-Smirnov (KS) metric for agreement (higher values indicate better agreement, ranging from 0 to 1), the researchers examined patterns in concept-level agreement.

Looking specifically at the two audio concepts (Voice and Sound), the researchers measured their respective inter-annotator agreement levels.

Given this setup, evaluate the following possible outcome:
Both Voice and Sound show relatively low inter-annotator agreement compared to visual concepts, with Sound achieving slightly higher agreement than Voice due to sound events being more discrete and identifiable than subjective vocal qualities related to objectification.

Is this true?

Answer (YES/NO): NO